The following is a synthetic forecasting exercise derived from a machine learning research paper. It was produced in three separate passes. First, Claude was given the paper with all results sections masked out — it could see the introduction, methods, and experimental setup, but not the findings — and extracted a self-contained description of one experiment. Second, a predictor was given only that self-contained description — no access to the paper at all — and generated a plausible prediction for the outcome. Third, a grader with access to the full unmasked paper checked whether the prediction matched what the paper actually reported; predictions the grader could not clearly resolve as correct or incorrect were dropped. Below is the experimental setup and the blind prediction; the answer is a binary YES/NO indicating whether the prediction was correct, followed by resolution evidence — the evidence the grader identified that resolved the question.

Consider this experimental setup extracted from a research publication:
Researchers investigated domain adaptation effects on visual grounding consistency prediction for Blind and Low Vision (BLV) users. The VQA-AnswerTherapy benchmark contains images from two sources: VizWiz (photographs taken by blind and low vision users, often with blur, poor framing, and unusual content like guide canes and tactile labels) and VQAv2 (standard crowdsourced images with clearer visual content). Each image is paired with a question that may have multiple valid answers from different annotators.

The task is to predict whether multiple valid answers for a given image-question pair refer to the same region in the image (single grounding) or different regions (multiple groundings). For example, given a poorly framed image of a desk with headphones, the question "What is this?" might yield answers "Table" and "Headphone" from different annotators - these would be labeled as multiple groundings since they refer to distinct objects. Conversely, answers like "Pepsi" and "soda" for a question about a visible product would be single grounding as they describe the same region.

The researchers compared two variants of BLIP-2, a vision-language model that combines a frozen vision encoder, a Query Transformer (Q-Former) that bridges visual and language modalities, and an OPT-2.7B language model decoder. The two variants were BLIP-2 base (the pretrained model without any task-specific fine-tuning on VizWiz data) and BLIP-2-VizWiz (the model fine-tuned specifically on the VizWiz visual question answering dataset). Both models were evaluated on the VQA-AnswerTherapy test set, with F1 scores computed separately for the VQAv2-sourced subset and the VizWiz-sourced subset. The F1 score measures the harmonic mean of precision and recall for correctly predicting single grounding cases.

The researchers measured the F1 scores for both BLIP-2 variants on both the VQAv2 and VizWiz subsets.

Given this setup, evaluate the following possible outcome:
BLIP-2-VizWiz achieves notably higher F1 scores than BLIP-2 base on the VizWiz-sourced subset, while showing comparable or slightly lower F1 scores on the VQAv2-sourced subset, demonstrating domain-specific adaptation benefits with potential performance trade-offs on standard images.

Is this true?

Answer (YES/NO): NO